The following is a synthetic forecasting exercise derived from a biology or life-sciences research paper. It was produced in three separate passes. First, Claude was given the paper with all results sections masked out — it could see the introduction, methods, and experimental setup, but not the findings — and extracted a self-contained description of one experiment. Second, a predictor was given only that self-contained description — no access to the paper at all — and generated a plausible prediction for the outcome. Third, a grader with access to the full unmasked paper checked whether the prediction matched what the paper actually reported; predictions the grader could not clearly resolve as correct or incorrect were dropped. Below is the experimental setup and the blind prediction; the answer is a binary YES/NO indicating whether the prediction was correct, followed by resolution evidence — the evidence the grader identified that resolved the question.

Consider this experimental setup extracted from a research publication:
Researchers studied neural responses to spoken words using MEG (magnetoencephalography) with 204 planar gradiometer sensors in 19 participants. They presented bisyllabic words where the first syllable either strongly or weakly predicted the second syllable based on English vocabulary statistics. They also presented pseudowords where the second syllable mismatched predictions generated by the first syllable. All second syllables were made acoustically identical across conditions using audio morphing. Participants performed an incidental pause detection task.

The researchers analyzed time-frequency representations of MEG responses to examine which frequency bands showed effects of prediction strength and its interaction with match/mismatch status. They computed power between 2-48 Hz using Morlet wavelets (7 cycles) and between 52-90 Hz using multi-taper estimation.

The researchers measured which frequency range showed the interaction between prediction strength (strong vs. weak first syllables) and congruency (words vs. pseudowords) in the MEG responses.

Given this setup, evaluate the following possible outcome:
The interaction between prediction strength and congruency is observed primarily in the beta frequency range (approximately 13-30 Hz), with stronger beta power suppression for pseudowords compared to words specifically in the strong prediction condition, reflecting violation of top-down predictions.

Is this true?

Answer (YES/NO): NO